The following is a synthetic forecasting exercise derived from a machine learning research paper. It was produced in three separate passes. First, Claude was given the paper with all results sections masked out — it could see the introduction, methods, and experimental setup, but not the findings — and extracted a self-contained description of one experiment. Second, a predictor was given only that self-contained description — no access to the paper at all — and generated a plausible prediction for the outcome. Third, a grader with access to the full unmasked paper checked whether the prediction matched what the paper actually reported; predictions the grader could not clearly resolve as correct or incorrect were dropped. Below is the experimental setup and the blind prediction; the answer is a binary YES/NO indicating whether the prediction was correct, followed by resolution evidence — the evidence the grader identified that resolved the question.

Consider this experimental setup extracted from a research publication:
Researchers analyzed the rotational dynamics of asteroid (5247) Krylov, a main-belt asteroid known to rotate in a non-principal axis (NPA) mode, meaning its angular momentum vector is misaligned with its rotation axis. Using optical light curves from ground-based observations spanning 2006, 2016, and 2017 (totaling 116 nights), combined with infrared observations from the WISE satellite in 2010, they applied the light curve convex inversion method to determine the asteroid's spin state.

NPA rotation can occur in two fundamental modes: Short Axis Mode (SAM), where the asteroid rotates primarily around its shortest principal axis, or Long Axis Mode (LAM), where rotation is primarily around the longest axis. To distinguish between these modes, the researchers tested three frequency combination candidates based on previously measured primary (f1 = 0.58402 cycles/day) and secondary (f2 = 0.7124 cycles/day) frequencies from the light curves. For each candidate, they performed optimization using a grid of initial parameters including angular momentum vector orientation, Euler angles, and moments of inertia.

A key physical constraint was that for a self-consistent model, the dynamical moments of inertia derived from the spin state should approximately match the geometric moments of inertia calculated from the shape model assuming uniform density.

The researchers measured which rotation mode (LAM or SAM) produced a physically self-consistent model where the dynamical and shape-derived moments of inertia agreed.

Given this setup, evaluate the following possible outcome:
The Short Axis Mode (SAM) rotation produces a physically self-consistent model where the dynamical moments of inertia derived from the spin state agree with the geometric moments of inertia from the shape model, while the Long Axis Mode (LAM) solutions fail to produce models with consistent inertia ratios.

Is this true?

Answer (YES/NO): YES